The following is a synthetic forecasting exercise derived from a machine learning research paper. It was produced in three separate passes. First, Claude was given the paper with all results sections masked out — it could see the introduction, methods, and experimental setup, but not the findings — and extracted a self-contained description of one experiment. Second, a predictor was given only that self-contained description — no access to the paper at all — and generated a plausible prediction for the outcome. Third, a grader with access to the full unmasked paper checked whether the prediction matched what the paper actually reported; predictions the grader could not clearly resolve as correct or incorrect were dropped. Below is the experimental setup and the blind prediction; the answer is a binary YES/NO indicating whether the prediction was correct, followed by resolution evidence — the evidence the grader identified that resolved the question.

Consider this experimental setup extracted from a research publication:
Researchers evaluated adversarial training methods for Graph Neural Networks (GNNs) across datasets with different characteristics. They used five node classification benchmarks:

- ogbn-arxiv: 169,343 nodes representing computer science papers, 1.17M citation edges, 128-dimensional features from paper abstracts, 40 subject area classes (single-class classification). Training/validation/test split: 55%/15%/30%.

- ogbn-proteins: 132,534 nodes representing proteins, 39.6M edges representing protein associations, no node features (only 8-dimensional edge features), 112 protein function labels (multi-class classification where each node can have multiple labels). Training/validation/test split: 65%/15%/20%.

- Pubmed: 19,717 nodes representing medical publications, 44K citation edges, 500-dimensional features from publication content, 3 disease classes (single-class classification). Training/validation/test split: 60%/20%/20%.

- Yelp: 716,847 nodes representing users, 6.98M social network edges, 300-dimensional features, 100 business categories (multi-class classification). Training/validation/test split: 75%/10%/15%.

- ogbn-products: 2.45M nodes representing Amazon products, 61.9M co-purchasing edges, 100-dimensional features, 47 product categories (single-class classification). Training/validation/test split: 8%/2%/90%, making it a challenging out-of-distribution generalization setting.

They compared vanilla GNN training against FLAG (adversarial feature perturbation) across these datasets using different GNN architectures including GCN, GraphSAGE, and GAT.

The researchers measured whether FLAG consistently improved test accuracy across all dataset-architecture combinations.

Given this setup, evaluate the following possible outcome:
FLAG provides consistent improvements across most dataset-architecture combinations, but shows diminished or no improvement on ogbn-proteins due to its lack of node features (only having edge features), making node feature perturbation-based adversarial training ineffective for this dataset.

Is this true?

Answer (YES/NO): NO